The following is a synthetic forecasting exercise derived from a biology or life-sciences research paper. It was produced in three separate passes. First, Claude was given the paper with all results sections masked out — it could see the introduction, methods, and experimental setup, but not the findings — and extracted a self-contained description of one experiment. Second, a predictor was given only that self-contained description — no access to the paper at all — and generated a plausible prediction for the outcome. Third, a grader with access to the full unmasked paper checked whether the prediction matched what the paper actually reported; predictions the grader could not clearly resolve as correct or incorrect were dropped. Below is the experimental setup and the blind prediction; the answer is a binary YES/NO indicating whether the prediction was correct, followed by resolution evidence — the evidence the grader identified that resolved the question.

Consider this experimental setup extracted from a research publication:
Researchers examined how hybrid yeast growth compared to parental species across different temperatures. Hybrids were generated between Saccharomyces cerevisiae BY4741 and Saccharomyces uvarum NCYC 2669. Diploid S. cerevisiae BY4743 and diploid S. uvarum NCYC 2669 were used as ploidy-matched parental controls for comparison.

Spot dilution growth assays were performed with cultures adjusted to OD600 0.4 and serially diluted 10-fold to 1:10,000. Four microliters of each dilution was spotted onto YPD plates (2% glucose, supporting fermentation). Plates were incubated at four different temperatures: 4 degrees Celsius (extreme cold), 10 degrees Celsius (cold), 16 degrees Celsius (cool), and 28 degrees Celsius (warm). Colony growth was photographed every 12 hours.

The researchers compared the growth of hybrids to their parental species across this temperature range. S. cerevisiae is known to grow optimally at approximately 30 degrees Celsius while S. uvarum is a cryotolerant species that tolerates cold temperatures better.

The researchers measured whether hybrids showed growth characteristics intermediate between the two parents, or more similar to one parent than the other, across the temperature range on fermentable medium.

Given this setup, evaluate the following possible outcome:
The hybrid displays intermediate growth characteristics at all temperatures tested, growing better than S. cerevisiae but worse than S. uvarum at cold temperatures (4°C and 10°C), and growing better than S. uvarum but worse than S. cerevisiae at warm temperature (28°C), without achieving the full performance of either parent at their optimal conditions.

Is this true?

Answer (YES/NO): NO